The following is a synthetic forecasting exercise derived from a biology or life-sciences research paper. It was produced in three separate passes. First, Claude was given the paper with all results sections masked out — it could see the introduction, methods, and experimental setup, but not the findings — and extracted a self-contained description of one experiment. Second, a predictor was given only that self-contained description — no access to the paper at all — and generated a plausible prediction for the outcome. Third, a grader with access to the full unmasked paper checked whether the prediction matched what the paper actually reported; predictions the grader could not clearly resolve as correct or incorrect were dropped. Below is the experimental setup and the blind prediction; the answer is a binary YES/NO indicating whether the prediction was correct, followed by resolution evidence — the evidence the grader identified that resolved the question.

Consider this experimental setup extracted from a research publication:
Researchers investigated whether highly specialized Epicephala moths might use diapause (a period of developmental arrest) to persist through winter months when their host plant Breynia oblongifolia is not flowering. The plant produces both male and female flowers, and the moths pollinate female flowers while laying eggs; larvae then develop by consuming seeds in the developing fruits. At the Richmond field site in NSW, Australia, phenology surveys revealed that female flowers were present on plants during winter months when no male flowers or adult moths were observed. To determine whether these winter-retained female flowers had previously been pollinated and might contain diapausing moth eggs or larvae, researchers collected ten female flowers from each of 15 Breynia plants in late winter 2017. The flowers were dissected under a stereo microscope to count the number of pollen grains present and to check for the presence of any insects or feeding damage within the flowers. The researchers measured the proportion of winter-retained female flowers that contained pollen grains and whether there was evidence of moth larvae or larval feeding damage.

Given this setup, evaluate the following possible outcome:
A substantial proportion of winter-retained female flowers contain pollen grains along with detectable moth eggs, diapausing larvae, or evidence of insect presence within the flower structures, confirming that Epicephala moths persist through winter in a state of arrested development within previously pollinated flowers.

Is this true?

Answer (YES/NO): YES